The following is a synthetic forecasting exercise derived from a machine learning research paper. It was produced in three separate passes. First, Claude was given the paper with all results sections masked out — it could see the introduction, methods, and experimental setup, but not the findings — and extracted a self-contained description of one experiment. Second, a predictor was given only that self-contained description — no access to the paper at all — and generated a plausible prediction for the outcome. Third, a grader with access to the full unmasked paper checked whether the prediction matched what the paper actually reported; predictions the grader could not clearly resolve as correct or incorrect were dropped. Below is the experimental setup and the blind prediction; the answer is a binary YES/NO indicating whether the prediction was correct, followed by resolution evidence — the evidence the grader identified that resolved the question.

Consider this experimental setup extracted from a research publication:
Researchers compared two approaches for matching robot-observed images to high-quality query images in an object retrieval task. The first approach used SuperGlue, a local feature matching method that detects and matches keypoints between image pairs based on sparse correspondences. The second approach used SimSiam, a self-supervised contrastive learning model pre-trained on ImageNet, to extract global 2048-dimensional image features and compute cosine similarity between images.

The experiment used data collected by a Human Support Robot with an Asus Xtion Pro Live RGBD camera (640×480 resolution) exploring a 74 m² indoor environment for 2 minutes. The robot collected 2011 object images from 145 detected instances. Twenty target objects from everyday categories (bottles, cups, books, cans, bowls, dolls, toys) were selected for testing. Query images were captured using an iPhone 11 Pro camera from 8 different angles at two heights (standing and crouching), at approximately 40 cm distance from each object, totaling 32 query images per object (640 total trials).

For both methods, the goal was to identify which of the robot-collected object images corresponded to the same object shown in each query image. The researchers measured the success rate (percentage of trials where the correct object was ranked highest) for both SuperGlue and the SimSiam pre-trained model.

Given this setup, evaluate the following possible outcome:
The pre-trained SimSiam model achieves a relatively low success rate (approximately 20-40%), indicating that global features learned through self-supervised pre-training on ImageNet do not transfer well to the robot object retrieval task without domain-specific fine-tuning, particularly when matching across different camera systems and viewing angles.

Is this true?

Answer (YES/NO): YES